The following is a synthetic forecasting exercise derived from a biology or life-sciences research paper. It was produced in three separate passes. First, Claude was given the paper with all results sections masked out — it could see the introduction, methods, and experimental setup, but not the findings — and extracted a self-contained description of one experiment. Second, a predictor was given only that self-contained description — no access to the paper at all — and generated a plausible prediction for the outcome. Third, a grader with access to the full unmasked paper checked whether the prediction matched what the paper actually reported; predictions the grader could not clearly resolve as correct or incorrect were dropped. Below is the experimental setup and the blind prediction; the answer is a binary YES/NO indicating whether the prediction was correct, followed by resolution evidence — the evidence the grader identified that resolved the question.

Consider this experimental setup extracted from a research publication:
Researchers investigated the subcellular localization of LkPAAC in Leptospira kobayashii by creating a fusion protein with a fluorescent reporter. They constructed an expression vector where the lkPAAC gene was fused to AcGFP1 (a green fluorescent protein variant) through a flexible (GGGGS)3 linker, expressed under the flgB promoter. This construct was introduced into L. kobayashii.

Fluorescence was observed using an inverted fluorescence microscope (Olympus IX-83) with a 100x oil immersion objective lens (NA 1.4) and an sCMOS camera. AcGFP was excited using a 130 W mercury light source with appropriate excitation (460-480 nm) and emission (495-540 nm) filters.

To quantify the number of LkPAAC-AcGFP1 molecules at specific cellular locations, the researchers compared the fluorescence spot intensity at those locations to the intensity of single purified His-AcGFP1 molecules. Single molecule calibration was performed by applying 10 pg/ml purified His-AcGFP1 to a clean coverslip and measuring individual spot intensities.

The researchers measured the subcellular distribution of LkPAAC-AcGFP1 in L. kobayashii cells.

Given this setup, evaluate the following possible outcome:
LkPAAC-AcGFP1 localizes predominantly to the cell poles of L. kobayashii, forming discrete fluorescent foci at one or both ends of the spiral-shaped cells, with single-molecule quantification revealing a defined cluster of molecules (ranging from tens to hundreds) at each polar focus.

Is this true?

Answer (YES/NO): NO